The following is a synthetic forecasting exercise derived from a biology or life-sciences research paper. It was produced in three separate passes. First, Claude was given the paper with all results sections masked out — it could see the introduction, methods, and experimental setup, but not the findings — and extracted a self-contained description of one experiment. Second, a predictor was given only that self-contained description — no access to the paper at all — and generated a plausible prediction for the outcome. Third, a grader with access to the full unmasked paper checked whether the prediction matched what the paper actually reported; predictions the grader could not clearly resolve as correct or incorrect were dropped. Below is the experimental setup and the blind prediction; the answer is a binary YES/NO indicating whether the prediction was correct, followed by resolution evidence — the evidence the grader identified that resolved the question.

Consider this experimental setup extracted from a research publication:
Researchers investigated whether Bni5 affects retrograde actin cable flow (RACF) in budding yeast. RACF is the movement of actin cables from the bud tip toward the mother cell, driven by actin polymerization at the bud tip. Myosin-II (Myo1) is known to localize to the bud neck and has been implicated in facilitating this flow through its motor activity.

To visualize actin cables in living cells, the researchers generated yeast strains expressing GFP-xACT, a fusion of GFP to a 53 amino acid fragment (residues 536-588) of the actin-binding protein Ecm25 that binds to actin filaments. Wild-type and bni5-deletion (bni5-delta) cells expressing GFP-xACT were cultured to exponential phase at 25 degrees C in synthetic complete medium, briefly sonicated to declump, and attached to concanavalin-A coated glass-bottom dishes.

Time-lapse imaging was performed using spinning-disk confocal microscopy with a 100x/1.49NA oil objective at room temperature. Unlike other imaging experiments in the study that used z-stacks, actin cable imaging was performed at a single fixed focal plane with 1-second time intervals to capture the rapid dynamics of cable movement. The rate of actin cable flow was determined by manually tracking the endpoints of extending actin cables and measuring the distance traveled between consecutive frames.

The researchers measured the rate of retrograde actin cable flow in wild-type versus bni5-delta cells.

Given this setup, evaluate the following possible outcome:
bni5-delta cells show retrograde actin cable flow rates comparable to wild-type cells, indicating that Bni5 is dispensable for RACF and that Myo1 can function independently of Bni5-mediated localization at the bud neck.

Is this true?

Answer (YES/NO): NO